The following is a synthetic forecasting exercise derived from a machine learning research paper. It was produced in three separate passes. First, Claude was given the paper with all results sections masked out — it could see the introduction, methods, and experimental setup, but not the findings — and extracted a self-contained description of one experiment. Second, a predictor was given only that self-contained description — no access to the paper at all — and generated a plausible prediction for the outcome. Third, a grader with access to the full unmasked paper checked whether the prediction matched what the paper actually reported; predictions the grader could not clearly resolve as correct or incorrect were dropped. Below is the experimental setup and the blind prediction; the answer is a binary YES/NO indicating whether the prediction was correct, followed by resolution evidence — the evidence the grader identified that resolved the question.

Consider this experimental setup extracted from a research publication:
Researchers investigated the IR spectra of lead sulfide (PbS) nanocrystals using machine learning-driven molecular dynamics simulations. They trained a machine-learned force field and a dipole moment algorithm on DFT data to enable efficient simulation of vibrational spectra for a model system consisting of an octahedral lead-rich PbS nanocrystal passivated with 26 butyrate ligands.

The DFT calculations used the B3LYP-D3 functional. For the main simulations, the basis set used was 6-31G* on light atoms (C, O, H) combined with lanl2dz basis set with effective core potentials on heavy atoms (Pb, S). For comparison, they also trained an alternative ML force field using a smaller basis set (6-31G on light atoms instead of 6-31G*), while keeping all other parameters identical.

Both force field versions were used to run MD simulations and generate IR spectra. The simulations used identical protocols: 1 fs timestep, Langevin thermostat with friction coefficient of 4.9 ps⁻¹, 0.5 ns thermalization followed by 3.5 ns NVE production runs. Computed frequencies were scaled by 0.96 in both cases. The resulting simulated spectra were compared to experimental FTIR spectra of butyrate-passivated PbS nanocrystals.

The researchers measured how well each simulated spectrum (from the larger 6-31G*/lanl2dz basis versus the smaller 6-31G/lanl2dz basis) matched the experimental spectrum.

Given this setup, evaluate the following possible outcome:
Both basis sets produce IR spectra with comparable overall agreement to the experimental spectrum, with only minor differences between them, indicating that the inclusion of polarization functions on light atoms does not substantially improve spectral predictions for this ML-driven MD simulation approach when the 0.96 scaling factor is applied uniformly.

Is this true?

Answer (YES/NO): NO